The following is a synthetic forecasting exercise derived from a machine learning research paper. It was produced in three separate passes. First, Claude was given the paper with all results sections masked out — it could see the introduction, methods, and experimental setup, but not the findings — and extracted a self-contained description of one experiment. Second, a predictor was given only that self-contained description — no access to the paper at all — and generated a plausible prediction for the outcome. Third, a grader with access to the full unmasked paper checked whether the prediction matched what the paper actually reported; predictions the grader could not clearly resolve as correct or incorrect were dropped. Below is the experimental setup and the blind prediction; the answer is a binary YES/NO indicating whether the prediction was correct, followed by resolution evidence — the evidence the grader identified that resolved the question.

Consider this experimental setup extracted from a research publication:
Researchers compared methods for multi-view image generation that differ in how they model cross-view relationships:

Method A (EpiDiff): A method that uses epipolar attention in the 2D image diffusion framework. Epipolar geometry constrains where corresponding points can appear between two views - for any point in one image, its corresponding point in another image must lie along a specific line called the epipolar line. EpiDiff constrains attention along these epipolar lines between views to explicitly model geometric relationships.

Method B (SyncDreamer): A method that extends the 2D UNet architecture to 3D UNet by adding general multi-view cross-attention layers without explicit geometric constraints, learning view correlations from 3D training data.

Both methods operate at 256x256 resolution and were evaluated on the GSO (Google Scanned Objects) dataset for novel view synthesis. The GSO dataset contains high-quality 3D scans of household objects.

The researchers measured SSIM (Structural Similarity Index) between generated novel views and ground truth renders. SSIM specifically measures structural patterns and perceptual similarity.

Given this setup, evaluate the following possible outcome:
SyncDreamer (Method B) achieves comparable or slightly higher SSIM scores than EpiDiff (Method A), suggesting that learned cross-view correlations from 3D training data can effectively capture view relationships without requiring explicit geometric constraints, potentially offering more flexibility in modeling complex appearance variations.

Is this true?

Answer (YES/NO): NO